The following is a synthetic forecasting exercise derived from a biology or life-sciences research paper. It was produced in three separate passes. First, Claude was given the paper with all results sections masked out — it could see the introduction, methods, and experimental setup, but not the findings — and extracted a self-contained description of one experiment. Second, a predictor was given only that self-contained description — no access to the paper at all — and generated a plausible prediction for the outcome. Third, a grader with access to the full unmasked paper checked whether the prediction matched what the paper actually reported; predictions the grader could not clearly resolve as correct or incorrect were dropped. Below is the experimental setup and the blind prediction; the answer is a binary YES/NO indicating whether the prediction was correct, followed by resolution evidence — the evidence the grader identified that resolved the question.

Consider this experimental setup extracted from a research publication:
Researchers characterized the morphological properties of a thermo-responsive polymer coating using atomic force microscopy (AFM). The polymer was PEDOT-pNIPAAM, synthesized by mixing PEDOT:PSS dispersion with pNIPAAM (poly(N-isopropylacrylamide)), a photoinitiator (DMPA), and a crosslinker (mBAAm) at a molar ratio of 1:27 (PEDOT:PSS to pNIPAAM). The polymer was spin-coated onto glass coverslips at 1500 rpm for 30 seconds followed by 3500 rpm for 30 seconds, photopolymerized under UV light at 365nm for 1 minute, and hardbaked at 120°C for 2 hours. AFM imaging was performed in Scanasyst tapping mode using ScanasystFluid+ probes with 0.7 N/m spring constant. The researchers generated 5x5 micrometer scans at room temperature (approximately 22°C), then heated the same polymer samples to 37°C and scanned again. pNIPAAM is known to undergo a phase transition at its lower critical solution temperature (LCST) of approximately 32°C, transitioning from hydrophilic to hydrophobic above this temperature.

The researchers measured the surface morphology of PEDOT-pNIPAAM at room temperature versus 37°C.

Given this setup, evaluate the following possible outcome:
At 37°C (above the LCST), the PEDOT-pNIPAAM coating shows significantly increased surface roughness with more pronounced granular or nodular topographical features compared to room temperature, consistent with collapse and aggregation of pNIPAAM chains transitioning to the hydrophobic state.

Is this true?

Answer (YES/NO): NO